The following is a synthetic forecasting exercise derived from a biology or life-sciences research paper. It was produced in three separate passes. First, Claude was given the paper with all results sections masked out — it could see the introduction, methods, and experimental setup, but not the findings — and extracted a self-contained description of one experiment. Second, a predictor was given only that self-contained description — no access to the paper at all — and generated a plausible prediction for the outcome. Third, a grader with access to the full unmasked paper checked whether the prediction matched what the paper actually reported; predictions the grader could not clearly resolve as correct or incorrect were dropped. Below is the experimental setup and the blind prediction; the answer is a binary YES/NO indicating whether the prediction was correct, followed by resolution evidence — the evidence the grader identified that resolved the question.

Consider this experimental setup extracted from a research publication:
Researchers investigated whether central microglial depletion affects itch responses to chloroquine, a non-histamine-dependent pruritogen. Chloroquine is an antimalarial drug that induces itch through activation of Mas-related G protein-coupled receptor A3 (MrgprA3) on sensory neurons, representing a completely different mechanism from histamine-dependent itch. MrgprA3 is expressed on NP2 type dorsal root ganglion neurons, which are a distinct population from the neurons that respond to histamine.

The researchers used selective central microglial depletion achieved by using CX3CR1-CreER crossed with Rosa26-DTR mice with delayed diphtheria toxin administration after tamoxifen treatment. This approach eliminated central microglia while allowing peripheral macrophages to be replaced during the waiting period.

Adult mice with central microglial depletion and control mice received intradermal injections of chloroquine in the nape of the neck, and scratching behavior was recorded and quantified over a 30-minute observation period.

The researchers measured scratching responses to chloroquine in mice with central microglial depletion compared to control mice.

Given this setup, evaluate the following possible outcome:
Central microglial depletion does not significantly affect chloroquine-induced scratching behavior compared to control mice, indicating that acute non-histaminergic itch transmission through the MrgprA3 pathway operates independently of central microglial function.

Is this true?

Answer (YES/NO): NO